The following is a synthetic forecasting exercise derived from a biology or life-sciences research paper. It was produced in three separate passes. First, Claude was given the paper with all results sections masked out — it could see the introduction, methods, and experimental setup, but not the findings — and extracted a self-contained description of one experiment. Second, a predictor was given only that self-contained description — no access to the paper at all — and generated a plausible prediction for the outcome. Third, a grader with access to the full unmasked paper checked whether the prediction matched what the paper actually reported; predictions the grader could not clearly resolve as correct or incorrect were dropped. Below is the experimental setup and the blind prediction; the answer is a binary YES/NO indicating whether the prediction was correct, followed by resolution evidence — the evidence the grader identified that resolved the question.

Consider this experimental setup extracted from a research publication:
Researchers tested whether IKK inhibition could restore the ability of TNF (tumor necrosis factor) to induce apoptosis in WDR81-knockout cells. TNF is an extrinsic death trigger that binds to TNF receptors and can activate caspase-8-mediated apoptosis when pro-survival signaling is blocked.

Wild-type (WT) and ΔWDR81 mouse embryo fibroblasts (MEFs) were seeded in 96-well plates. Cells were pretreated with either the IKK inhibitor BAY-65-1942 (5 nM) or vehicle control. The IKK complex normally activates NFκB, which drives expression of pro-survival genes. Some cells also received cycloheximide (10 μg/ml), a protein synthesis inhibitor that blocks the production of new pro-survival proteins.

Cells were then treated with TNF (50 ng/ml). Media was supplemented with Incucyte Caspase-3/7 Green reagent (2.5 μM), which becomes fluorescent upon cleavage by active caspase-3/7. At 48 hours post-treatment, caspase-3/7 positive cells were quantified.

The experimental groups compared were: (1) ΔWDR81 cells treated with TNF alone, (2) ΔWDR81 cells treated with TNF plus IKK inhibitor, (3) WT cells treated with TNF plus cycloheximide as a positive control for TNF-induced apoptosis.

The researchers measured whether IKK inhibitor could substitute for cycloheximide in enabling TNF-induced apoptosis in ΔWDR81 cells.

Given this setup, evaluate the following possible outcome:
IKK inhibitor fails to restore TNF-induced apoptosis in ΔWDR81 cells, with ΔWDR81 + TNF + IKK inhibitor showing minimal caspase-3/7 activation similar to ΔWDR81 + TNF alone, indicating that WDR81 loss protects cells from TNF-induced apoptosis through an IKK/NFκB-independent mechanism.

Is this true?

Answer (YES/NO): NO